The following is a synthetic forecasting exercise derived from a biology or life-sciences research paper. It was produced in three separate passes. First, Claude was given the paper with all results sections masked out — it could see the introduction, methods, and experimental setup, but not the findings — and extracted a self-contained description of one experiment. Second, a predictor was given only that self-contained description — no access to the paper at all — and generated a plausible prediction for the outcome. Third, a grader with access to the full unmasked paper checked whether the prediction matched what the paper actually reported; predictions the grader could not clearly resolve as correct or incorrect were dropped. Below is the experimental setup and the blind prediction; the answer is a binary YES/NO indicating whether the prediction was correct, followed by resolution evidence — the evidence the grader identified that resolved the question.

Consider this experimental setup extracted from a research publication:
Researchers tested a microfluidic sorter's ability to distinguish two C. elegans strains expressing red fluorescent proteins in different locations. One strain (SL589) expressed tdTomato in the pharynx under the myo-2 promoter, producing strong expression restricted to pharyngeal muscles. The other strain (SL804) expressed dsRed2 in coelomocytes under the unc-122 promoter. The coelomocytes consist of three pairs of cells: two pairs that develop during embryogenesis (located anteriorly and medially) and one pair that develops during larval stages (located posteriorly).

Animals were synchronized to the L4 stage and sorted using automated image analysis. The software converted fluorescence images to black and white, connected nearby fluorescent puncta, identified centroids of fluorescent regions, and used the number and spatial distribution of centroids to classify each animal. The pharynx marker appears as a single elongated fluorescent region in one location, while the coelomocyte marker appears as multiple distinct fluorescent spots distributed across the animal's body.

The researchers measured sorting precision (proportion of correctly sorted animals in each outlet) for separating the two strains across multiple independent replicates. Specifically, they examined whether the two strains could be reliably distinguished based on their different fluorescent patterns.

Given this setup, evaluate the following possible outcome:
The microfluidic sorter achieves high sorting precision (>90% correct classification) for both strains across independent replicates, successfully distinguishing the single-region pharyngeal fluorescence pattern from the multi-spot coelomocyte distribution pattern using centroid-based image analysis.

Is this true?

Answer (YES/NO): YES